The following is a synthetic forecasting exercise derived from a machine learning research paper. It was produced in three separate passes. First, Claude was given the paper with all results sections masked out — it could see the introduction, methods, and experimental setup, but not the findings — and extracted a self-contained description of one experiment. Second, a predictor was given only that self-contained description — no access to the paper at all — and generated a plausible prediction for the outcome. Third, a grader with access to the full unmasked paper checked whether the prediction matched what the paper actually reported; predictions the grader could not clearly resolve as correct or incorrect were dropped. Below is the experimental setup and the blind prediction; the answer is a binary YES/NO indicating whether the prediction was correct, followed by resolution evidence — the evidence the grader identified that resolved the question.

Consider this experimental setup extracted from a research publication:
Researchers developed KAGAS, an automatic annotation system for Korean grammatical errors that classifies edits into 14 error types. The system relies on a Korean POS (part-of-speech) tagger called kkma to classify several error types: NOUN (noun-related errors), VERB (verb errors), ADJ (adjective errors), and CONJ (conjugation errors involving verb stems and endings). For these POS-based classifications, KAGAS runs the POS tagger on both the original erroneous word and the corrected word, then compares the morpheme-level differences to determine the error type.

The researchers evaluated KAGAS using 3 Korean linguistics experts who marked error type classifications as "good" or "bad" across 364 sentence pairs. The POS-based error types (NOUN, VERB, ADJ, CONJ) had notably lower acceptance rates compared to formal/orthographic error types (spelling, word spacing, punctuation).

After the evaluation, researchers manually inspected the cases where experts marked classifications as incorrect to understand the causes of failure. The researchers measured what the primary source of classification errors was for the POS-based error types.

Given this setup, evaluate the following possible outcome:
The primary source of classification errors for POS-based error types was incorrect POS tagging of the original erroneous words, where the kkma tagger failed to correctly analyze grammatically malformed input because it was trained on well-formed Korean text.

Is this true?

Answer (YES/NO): NO